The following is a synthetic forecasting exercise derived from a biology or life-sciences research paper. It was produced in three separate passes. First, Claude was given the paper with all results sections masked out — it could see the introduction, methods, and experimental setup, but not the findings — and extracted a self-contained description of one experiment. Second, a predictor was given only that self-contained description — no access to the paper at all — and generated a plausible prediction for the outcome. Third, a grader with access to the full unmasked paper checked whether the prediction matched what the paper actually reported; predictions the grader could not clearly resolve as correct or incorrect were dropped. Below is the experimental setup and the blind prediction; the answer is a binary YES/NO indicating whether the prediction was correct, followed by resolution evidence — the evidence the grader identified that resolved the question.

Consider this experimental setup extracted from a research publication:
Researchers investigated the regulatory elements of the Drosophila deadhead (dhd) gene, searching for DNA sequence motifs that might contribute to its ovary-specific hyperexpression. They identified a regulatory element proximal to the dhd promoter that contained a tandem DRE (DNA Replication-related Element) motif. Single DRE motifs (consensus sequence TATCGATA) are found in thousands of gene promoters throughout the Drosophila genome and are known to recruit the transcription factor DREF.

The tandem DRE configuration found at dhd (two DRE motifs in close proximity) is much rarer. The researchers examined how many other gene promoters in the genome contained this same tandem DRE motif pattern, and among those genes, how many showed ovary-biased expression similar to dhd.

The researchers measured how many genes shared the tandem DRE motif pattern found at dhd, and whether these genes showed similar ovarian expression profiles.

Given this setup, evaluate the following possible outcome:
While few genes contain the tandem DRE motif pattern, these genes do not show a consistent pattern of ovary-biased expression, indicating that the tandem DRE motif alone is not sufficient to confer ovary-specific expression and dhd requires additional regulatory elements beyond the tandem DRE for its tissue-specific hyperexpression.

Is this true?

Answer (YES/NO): YES